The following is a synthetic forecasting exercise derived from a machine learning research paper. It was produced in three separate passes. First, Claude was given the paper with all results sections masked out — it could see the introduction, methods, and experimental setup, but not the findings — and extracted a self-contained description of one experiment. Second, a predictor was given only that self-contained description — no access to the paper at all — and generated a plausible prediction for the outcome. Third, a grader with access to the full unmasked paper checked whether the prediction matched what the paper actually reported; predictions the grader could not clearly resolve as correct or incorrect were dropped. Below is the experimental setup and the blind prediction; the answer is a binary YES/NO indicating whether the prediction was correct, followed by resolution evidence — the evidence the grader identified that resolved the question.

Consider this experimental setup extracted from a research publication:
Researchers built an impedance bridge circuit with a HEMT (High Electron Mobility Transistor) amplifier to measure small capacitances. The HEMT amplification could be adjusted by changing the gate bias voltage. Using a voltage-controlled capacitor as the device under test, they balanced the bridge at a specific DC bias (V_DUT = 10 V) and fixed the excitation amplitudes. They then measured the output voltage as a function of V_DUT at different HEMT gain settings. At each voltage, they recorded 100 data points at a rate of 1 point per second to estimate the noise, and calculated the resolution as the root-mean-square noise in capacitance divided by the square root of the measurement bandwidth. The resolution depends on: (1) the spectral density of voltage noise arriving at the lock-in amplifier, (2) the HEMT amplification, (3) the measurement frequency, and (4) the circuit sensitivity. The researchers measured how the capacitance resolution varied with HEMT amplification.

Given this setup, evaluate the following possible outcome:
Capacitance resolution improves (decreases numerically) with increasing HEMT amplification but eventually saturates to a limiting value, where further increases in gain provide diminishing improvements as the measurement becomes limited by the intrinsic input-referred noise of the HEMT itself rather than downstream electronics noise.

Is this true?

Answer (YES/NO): NO